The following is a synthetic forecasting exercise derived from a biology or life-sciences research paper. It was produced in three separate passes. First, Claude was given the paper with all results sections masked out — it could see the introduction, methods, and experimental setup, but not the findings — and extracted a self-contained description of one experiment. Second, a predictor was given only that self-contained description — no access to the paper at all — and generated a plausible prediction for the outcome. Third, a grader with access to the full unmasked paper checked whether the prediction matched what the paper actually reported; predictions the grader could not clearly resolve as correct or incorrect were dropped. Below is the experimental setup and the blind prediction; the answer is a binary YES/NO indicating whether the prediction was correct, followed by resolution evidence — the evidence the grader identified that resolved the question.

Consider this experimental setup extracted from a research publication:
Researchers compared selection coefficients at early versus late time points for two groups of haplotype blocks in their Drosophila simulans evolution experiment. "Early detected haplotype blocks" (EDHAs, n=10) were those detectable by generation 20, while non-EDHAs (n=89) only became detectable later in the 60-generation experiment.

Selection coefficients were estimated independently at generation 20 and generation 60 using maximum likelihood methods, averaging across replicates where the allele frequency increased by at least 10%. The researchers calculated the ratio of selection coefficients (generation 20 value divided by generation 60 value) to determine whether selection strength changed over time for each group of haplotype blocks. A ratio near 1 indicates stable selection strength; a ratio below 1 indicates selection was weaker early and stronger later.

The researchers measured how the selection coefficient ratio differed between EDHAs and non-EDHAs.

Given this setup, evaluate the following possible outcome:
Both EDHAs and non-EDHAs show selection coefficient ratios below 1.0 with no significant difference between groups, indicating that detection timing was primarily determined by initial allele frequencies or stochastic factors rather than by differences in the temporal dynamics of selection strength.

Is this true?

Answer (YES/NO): NO